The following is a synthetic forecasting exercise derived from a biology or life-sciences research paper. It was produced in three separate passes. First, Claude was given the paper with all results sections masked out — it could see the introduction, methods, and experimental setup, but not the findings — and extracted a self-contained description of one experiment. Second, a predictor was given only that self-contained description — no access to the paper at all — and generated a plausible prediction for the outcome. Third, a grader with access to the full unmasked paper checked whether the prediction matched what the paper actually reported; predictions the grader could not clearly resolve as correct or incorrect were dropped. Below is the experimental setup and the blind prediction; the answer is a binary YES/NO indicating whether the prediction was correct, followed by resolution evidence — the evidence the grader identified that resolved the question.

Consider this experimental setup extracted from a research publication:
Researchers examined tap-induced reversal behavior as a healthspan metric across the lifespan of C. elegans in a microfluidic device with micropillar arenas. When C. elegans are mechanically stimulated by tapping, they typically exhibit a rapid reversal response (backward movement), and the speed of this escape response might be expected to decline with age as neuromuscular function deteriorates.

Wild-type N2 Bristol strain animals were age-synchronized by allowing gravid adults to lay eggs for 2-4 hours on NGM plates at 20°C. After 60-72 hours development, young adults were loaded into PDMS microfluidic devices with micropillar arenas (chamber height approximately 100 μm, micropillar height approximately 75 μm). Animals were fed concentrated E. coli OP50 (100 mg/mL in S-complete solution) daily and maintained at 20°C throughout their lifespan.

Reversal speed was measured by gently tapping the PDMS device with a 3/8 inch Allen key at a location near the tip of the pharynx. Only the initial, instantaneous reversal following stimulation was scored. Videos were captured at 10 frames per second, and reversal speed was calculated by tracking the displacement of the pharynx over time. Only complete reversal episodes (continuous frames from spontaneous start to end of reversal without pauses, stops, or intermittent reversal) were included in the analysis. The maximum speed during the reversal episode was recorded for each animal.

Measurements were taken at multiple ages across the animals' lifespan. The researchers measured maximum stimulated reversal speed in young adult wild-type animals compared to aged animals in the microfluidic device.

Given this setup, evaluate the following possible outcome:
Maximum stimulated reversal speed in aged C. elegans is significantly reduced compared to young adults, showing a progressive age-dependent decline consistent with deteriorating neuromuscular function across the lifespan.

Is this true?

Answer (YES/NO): YES